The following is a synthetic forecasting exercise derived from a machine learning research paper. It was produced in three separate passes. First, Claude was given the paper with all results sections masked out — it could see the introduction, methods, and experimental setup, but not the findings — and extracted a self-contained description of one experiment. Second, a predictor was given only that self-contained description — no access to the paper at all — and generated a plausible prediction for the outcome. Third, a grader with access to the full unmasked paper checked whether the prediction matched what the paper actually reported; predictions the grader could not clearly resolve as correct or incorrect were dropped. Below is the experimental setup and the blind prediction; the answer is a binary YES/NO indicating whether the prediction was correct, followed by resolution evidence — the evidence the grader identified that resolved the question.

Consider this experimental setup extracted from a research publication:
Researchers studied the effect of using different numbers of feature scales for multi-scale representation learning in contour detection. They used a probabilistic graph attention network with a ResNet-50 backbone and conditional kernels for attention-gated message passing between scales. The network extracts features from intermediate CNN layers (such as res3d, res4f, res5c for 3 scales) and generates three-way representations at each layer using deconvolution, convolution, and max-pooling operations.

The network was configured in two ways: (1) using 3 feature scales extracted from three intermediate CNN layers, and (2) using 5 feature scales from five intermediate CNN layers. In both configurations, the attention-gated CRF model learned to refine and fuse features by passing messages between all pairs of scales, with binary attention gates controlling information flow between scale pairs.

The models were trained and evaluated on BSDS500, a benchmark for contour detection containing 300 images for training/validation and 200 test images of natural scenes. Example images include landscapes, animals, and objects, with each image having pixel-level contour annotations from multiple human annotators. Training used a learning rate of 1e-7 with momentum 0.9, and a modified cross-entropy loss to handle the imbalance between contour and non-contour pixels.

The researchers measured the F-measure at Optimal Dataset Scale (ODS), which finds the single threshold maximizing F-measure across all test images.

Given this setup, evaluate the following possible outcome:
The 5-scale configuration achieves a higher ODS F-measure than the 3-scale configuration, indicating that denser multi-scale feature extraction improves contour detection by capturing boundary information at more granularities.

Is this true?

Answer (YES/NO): YES